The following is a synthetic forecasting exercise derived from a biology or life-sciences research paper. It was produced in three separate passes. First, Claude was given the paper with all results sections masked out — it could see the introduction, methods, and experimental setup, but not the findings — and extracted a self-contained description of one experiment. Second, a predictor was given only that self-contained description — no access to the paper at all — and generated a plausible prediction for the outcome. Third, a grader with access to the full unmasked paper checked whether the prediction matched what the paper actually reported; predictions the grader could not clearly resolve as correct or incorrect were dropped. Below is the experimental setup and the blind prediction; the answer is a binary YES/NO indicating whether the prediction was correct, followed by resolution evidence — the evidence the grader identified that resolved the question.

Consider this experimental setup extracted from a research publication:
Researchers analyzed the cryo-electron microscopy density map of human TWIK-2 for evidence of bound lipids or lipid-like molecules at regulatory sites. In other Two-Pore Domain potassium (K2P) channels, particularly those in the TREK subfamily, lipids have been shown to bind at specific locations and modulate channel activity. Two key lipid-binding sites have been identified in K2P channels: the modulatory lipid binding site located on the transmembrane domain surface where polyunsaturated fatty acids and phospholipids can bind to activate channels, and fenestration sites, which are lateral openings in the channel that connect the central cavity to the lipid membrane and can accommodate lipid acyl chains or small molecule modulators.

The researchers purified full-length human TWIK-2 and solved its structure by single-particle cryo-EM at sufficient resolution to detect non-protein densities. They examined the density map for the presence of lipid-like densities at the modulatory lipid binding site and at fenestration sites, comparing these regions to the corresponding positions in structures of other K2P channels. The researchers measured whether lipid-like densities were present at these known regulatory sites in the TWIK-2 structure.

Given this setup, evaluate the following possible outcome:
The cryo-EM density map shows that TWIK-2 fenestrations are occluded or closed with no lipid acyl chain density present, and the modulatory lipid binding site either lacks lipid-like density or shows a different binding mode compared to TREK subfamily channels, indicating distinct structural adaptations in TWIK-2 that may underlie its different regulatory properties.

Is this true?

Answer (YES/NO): NO